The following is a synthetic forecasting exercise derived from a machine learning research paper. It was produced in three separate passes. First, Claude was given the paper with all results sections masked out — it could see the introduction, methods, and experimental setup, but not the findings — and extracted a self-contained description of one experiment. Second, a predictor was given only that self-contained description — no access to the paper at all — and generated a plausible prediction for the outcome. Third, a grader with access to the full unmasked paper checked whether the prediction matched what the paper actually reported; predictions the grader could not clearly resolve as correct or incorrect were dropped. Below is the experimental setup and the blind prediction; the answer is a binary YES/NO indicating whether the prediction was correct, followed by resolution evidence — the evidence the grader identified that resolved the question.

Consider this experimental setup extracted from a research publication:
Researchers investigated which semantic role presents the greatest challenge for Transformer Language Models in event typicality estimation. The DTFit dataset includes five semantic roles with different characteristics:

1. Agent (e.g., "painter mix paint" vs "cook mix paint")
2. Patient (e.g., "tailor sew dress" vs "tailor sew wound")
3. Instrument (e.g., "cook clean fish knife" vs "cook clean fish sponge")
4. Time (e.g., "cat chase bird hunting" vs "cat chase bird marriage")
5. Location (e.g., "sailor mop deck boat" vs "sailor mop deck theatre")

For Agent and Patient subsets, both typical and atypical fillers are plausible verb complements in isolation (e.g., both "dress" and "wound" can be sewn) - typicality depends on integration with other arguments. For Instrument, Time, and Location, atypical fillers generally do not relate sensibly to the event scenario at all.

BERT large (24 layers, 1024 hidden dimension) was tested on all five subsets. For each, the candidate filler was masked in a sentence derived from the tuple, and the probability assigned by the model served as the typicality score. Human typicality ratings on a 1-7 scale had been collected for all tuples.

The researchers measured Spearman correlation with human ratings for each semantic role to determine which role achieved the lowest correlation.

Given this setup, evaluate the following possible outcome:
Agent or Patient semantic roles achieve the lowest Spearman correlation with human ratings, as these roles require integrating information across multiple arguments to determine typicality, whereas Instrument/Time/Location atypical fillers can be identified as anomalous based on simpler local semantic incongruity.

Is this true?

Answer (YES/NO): NO